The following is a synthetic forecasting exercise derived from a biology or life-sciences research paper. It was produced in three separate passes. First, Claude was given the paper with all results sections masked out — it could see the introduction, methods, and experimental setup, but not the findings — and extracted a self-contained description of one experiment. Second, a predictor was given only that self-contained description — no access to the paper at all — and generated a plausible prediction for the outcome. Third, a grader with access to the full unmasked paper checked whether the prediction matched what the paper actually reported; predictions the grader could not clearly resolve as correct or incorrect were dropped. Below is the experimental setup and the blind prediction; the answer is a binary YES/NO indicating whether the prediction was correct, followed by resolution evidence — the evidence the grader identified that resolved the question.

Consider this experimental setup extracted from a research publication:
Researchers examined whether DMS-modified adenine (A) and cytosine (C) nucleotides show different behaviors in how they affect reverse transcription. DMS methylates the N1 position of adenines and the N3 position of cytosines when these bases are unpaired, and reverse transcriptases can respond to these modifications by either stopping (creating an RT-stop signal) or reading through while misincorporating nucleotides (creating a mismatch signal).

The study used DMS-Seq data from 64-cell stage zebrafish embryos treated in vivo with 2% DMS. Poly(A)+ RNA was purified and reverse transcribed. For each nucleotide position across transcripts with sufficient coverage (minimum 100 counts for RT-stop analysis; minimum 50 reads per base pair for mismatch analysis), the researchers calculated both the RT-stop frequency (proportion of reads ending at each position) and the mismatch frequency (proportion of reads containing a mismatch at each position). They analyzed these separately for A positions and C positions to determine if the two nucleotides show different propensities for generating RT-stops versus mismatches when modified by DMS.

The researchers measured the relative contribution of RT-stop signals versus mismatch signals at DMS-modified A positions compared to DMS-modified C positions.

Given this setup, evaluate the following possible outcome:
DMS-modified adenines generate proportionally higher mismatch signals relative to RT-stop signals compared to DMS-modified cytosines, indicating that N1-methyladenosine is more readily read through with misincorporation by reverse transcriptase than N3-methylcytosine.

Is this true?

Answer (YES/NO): NO